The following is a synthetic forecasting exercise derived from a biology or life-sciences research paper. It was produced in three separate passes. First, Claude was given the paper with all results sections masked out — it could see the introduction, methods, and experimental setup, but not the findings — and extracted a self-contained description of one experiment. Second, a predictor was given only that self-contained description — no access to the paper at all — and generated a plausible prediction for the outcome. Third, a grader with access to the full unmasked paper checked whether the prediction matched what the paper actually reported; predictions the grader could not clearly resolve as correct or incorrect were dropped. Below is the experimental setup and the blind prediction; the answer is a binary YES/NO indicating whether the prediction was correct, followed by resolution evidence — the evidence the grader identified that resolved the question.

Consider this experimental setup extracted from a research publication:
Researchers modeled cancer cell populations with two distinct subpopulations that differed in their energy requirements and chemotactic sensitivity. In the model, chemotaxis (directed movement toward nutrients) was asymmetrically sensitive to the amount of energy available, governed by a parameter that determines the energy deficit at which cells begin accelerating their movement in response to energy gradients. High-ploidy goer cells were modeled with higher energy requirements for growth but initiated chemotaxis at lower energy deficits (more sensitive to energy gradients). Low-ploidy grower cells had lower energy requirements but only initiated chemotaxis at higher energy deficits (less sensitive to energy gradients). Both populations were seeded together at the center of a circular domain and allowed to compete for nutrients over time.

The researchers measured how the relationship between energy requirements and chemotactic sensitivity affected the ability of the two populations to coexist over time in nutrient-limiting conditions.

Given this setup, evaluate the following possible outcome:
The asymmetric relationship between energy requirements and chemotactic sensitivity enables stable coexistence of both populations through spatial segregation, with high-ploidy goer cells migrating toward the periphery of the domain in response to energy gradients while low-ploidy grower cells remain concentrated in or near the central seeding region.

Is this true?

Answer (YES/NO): NO